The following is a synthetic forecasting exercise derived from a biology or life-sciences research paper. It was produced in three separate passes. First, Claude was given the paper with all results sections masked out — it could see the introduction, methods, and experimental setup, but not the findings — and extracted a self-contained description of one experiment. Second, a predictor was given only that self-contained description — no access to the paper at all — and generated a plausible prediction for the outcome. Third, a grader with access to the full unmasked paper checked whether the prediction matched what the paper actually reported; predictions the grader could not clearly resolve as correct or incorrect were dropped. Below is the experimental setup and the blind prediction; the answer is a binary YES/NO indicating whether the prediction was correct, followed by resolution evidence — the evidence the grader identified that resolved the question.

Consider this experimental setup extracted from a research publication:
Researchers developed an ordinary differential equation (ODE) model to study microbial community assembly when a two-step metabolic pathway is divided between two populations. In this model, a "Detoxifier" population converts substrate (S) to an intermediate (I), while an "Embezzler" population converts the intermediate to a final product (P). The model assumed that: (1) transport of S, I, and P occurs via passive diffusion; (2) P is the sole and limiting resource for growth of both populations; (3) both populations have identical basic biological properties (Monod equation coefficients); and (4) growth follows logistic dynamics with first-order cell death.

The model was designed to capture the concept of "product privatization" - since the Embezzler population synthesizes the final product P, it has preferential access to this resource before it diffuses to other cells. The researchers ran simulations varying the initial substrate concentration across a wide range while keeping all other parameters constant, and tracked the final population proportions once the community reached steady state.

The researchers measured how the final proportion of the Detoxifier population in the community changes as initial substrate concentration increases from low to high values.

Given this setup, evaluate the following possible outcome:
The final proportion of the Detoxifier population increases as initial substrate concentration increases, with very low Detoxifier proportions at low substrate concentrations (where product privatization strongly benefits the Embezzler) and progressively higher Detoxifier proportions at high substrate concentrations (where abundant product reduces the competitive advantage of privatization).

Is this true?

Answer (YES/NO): YES